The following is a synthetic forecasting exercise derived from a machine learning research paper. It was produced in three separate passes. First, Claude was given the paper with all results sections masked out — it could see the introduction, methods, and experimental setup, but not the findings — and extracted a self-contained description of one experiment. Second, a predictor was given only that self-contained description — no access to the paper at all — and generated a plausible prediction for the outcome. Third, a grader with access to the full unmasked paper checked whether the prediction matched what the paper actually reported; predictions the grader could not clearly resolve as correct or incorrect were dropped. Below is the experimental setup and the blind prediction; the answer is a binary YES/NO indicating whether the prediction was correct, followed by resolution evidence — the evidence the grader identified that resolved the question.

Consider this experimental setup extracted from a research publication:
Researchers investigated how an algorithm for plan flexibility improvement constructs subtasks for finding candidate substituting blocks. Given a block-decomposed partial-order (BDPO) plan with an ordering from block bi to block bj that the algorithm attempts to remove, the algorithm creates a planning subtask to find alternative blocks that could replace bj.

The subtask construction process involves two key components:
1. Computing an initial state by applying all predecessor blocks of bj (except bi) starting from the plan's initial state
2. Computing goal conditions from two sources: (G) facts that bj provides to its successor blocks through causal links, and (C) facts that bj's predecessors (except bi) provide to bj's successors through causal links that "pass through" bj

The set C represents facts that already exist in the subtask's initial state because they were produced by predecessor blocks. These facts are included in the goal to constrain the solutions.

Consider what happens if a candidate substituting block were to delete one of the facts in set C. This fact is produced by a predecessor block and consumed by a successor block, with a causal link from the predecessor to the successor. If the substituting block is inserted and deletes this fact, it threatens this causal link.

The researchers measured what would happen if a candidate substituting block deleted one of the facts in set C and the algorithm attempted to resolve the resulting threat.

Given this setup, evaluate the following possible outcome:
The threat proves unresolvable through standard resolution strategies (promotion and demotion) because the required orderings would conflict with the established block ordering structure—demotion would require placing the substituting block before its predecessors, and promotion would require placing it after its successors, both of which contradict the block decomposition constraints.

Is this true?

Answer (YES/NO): NO